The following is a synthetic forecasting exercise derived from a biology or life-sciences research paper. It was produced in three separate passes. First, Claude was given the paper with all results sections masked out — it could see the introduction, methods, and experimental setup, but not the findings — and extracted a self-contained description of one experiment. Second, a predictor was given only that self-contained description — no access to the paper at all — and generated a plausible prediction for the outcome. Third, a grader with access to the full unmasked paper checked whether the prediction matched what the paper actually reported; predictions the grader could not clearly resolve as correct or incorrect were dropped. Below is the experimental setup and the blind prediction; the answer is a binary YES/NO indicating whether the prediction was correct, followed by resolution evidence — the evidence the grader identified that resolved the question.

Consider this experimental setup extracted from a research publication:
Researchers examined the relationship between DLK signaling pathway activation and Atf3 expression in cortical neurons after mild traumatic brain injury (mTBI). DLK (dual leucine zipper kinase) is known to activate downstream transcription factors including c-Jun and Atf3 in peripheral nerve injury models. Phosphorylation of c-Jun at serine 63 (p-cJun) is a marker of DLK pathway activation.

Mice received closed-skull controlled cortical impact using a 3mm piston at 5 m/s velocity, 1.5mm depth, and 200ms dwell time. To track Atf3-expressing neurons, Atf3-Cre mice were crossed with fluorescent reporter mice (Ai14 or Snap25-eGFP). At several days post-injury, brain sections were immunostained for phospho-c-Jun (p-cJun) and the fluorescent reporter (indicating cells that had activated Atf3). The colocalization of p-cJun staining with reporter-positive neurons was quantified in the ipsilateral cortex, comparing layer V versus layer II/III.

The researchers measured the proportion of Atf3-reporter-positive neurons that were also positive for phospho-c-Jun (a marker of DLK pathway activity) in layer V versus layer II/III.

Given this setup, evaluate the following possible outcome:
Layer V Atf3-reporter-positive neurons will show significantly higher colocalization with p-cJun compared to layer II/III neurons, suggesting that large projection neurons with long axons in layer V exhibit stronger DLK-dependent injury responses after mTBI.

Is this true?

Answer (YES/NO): YES